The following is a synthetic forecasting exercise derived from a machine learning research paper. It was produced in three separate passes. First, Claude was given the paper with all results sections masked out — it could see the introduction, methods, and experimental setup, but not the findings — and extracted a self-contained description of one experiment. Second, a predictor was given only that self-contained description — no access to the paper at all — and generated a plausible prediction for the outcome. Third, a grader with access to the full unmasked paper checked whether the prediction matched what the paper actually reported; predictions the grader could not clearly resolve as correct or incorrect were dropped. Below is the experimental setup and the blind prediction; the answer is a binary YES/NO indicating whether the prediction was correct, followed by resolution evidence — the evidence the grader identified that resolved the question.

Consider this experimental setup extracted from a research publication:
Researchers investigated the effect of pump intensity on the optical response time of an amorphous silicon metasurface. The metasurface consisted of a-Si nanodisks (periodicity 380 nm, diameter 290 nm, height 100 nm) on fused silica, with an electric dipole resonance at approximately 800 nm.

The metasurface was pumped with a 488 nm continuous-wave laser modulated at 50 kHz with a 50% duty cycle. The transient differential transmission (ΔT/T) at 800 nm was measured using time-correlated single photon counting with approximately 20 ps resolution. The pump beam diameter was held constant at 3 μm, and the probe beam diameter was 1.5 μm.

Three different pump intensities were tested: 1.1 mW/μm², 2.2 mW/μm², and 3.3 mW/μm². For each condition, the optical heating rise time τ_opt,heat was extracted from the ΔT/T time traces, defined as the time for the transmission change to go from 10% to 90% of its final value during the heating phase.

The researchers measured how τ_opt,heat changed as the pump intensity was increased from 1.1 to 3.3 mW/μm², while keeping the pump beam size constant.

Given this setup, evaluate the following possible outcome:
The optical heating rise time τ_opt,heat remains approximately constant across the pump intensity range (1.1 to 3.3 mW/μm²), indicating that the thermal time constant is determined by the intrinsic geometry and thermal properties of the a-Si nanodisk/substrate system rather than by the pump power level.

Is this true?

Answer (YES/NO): NO